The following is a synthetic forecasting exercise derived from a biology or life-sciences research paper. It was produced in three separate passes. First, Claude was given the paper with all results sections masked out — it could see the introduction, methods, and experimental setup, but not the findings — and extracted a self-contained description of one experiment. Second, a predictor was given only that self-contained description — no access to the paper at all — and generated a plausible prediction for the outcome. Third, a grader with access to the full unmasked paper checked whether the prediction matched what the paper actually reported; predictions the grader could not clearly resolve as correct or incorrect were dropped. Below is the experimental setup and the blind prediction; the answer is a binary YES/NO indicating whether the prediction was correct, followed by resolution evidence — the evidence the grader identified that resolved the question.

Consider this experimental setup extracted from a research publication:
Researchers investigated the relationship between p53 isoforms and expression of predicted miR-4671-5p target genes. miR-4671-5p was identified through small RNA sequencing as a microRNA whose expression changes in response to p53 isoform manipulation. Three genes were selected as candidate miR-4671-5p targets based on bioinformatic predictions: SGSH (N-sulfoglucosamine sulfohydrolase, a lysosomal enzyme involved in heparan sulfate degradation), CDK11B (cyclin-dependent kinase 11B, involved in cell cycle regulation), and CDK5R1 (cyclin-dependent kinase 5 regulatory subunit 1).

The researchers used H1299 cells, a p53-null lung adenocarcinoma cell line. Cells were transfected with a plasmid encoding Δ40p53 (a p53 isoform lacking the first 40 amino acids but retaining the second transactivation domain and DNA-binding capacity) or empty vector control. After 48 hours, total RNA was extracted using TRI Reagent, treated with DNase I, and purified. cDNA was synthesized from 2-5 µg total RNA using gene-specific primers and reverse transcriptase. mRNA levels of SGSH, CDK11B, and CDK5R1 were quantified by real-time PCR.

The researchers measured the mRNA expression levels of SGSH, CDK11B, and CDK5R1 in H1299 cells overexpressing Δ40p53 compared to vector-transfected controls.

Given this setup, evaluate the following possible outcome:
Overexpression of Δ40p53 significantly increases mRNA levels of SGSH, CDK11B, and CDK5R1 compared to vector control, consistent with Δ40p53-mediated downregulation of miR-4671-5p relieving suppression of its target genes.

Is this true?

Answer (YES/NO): YES